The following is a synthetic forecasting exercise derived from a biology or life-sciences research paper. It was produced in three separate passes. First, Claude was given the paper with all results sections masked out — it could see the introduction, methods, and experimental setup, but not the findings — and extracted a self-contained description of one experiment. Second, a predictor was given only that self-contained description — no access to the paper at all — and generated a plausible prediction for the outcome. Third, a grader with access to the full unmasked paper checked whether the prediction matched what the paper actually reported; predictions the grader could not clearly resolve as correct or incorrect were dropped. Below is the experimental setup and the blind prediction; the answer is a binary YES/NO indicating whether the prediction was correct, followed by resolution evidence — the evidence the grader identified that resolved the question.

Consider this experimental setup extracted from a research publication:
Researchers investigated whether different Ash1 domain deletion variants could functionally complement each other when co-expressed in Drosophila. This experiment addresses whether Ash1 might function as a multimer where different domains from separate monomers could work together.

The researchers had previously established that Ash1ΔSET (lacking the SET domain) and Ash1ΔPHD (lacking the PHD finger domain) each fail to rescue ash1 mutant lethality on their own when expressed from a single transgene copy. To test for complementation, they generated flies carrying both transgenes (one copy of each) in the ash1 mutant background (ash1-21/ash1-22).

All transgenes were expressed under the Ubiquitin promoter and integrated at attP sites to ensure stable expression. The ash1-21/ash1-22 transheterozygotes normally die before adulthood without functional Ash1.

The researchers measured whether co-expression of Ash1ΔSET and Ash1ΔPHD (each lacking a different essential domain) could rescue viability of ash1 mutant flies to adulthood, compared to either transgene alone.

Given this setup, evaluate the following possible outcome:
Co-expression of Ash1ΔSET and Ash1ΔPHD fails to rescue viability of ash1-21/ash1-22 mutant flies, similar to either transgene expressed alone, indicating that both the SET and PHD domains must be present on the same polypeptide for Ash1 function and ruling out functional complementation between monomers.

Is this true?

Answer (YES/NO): NO